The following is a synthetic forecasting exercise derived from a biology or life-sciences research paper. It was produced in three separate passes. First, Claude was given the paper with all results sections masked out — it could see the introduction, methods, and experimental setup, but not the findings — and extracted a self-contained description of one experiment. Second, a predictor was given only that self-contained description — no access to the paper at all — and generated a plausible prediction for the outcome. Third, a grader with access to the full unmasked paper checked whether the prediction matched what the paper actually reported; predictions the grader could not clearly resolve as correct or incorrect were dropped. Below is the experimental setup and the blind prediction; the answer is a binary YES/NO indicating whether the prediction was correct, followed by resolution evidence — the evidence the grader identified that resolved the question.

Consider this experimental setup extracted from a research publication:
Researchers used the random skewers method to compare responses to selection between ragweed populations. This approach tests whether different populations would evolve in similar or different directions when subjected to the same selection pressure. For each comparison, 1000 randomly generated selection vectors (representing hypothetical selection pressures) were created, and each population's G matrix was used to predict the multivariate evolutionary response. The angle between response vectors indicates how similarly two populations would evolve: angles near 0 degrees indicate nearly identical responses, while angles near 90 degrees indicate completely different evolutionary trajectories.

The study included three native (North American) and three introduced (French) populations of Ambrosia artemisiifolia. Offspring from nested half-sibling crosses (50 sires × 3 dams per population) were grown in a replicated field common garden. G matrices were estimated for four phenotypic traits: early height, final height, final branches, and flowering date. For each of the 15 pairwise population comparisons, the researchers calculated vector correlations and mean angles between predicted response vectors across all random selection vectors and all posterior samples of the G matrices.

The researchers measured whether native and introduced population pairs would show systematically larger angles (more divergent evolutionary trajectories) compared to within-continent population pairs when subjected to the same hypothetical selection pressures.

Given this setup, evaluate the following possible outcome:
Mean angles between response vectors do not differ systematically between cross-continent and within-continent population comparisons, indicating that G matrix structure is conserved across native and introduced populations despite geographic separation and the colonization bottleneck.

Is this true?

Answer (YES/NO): YES